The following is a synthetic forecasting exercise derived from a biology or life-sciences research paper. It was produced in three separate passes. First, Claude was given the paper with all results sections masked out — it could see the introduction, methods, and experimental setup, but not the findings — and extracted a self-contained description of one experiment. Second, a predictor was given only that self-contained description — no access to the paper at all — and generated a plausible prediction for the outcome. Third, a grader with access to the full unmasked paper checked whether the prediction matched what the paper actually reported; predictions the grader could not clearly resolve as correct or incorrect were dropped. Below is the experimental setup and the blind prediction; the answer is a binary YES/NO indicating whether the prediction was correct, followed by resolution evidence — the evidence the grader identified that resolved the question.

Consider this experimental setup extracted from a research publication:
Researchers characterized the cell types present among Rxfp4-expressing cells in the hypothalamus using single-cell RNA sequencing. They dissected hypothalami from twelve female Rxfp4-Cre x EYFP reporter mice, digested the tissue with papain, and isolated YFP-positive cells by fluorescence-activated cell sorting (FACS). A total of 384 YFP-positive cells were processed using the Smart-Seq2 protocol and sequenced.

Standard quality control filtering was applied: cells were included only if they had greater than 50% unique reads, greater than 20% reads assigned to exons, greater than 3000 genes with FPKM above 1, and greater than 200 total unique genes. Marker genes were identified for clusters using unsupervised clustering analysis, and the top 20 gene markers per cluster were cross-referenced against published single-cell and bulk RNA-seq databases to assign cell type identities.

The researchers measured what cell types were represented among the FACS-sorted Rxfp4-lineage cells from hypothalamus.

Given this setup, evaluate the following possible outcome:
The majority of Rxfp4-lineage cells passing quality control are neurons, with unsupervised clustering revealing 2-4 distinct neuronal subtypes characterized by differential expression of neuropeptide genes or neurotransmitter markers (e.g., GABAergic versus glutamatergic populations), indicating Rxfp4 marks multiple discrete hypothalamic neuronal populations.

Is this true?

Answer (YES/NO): NO